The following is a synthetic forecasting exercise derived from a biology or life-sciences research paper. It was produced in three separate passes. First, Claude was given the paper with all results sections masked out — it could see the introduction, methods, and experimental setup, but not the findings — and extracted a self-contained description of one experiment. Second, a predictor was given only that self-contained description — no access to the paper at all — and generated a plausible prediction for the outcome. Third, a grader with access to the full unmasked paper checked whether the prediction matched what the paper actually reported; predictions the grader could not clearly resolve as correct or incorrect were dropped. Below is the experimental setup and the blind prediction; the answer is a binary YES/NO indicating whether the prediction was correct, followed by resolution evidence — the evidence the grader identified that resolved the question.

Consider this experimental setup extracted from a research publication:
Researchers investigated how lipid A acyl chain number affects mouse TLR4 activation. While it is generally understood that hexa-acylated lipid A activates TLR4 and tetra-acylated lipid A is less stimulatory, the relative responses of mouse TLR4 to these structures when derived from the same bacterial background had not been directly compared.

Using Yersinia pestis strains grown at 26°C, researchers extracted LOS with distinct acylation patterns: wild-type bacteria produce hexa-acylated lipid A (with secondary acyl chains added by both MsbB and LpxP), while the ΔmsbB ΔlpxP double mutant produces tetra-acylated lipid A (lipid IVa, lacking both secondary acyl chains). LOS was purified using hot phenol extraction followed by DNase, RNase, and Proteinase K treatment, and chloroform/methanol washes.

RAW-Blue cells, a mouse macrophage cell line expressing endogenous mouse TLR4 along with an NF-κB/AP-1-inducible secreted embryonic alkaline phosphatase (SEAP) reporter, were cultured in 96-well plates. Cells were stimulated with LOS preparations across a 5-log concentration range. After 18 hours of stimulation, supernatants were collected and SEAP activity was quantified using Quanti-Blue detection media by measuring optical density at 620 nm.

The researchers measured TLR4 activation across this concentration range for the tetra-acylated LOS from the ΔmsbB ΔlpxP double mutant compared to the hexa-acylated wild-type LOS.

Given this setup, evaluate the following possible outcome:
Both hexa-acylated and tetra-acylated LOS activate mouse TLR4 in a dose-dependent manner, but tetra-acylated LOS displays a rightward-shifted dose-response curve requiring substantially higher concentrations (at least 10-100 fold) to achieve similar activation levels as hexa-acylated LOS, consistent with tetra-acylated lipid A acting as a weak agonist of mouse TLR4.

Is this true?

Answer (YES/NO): NO